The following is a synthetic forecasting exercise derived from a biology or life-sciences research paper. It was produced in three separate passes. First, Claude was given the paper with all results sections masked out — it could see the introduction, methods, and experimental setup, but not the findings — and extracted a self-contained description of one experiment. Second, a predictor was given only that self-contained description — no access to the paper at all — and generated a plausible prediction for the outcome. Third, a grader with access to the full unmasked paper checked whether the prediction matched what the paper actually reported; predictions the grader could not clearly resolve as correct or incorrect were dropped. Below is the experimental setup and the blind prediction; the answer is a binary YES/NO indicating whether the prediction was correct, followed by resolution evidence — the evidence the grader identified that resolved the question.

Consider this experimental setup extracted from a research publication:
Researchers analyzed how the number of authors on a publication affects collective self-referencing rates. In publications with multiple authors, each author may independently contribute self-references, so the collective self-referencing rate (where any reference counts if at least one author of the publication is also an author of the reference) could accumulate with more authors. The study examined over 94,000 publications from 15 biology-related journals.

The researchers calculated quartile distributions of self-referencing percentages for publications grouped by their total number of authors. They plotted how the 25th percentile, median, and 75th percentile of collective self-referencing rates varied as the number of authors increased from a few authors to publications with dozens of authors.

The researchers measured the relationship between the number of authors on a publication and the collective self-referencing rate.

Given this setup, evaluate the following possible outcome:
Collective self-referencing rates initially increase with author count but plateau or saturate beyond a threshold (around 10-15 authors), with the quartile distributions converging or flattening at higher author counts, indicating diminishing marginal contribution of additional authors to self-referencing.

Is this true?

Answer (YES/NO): NO